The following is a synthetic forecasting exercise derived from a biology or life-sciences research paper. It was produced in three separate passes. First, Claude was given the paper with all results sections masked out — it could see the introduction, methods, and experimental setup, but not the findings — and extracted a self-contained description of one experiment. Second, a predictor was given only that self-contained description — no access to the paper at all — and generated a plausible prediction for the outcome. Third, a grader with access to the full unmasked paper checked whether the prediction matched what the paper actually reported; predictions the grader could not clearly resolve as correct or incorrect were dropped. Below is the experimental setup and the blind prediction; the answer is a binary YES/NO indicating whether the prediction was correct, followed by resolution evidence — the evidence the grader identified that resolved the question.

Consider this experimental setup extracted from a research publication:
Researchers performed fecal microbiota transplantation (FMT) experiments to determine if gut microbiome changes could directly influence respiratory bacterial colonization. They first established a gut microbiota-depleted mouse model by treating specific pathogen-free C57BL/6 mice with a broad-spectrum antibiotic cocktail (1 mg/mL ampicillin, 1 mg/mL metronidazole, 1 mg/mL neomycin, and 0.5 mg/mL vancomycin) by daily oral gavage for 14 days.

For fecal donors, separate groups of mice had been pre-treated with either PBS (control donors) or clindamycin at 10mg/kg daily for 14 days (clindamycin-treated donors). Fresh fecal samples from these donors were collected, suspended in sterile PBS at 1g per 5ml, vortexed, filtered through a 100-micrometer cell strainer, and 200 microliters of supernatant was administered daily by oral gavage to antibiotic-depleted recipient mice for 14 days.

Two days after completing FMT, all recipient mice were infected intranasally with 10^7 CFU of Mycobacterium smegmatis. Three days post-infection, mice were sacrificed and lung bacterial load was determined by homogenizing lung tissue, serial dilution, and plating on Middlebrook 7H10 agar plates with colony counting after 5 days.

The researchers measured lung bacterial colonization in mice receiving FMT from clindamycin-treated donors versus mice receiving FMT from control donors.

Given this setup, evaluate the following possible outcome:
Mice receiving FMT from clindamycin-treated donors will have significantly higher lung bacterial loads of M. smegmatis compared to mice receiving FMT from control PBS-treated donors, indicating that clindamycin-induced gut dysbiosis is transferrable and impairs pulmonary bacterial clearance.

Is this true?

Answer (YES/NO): YES